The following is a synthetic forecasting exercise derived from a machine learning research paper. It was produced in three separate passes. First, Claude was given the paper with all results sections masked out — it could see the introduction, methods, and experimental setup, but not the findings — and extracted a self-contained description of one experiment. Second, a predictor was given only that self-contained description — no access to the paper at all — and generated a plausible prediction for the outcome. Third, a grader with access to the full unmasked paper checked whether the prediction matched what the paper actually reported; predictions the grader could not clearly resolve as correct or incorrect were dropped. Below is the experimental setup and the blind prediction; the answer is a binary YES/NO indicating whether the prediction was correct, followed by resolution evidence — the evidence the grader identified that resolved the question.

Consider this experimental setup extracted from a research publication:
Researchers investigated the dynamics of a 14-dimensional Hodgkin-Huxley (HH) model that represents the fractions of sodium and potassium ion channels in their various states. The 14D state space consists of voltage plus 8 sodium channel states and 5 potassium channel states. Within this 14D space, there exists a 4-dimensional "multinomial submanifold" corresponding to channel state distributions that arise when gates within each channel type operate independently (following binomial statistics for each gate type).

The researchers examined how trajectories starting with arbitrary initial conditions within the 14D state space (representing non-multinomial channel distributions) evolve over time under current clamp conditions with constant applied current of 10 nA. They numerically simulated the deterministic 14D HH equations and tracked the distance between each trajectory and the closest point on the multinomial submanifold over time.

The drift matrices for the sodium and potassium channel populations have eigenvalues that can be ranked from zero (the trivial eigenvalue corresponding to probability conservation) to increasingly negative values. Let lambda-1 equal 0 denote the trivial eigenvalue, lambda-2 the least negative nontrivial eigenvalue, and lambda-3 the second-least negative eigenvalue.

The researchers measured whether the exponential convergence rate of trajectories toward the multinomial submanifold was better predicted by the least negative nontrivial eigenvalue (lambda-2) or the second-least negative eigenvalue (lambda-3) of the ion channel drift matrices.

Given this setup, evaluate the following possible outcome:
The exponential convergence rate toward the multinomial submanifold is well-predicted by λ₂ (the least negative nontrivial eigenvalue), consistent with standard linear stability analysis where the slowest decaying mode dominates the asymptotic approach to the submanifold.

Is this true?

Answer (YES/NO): NO